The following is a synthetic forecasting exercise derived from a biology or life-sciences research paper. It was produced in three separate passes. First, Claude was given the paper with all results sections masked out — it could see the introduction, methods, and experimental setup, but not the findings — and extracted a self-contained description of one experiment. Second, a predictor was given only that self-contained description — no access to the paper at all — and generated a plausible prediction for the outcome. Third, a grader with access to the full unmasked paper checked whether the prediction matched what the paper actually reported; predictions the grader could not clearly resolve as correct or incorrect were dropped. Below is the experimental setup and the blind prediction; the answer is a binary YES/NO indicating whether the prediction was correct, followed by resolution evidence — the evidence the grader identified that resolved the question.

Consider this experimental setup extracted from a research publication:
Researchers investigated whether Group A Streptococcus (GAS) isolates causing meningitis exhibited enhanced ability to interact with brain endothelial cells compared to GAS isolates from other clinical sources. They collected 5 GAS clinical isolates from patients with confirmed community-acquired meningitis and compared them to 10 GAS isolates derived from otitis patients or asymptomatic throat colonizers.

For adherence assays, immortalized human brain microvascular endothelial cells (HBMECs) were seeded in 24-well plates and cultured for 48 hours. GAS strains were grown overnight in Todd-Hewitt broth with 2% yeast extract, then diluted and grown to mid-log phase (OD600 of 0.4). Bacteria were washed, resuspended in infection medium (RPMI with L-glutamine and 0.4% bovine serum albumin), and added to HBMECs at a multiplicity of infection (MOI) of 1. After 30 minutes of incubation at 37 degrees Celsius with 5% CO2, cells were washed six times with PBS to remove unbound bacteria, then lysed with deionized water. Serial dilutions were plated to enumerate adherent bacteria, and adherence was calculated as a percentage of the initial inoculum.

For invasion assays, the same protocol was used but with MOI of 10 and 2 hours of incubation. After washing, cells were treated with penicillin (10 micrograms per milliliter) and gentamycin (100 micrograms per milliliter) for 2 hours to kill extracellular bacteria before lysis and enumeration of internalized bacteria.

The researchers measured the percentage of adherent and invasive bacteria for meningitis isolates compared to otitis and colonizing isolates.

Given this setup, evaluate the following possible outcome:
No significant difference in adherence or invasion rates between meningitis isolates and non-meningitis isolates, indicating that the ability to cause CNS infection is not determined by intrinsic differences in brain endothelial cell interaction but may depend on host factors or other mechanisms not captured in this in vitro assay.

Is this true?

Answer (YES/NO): YES